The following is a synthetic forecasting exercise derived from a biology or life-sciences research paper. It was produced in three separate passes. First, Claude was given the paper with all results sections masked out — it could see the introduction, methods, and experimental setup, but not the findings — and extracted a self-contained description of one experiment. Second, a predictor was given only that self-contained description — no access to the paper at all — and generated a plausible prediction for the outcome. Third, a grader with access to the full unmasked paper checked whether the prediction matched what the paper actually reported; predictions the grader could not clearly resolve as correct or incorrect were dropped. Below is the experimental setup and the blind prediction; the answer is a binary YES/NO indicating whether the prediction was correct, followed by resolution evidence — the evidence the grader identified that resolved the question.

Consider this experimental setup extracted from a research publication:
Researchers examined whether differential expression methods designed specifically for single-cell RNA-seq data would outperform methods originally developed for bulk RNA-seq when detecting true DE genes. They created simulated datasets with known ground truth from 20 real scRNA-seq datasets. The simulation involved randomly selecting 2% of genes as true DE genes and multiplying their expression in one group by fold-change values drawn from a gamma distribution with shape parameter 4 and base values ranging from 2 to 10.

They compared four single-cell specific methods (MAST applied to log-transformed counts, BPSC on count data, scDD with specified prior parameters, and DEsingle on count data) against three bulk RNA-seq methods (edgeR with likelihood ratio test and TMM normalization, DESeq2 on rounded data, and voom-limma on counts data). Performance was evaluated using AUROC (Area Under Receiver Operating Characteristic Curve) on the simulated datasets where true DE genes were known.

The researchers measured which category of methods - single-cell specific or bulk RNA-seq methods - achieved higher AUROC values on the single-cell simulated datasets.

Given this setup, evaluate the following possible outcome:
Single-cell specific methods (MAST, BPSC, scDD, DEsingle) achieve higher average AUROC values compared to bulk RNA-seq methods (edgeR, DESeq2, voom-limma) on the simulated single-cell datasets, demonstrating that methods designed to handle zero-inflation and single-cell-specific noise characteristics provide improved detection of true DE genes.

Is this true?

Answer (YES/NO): NO